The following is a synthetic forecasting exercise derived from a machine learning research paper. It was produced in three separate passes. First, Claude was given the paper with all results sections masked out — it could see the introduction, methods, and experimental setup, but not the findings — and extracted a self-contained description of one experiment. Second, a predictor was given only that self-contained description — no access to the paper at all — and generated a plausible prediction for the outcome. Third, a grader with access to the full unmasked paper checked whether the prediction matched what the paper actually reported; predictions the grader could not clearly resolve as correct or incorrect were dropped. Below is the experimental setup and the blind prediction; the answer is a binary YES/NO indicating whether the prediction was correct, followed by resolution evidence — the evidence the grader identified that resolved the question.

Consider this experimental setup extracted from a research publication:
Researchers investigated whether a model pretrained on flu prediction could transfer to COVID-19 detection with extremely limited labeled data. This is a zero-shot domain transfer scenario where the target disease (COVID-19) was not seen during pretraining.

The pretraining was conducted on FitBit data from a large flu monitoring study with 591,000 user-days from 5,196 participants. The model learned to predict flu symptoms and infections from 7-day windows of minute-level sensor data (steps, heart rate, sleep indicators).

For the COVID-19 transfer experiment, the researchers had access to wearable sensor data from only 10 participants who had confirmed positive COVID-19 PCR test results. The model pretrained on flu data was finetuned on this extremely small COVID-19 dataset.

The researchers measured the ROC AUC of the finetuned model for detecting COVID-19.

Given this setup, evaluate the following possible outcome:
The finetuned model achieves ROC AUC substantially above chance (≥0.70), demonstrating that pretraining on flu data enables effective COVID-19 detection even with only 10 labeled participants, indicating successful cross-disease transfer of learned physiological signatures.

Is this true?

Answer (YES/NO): NO